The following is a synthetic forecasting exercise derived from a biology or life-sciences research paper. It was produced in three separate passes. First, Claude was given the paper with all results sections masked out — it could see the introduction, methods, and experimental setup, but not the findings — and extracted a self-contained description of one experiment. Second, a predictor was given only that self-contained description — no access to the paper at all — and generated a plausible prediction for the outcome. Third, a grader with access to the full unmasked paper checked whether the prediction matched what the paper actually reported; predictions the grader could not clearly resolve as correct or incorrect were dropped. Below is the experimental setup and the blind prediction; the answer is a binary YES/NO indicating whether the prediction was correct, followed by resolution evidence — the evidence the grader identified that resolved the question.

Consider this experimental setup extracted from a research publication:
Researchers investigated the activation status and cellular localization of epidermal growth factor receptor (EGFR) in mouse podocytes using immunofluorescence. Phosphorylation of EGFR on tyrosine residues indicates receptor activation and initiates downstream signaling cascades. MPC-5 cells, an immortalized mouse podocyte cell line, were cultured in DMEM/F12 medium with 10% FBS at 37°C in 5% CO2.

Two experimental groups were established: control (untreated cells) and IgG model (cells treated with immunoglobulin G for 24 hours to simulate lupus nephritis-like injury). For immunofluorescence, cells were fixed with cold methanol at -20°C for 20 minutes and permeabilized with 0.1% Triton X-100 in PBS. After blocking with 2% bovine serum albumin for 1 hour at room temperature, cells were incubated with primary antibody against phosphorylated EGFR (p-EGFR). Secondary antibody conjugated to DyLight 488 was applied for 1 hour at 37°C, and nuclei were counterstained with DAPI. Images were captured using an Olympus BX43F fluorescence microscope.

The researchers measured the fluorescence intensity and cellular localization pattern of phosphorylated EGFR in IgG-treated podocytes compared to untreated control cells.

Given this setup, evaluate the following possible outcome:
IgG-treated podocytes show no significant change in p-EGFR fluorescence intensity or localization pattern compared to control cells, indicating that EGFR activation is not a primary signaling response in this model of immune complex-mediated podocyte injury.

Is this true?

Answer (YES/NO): NO